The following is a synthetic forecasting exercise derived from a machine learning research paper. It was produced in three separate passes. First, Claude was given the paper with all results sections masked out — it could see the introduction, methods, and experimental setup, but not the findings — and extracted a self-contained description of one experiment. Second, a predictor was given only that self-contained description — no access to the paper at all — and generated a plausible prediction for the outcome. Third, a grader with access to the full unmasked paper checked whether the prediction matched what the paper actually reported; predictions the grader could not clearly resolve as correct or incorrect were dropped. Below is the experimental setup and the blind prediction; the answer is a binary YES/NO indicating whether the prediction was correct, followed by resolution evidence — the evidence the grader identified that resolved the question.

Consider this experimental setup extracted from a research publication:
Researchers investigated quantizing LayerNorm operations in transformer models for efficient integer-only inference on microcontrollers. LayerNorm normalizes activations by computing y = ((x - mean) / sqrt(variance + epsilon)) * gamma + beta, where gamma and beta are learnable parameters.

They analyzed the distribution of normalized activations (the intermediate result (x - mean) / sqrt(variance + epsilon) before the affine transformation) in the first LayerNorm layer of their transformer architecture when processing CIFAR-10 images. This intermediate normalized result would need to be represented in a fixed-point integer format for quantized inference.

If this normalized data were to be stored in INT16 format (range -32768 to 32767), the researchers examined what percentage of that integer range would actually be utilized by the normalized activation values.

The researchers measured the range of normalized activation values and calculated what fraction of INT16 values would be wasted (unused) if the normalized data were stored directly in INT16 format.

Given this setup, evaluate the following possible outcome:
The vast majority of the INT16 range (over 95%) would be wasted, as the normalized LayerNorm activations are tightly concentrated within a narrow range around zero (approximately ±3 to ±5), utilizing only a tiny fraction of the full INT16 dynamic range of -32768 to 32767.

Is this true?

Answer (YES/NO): YES